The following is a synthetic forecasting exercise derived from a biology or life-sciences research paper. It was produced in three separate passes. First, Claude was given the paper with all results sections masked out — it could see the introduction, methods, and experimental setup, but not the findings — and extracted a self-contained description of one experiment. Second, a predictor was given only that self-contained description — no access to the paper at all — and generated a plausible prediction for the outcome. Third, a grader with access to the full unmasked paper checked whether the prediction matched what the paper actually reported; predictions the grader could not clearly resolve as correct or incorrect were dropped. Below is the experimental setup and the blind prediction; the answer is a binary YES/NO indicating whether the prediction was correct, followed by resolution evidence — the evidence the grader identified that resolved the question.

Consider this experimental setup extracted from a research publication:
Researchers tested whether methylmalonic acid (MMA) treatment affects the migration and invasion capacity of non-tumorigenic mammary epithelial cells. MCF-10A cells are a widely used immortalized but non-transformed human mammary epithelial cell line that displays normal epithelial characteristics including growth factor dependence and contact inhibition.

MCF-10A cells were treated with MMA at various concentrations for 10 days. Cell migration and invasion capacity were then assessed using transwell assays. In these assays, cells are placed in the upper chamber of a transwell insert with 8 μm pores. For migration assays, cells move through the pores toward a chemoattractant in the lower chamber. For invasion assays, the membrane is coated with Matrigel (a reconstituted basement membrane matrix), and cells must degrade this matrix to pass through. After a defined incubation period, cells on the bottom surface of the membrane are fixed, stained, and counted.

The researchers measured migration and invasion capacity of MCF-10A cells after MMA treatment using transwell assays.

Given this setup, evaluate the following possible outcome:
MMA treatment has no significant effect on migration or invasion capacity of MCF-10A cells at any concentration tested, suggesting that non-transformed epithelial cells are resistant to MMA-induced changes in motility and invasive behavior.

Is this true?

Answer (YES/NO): NO